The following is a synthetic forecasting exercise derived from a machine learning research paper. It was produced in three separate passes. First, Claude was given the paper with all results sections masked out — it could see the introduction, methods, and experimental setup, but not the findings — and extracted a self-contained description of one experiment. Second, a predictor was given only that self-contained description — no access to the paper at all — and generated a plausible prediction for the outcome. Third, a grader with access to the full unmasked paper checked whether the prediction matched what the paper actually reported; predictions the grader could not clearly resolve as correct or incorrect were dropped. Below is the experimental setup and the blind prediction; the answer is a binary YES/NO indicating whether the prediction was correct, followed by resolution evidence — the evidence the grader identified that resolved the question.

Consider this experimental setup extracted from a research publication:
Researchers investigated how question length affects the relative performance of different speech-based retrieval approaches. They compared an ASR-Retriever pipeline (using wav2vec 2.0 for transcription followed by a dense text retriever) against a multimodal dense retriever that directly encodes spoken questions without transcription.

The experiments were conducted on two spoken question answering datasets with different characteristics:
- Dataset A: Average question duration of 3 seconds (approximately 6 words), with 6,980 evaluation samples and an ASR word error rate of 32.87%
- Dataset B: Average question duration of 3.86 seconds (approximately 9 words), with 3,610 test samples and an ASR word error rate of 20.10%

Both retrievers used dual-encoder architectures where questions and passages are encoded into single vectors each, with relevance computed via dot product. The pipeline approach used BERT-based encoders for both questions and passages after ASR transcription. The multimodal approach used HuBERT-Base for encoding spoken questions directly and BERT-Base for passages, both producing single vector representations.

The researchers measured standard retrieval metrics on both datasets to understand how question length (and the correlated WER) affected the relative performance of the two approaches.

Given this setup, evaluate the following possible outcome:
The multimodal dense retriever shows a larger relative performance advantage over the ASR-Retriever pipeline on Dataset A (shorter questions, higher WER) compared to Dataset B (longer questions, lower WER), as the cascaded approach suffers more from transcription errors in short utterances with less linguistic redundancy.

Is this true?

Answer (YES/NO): NO